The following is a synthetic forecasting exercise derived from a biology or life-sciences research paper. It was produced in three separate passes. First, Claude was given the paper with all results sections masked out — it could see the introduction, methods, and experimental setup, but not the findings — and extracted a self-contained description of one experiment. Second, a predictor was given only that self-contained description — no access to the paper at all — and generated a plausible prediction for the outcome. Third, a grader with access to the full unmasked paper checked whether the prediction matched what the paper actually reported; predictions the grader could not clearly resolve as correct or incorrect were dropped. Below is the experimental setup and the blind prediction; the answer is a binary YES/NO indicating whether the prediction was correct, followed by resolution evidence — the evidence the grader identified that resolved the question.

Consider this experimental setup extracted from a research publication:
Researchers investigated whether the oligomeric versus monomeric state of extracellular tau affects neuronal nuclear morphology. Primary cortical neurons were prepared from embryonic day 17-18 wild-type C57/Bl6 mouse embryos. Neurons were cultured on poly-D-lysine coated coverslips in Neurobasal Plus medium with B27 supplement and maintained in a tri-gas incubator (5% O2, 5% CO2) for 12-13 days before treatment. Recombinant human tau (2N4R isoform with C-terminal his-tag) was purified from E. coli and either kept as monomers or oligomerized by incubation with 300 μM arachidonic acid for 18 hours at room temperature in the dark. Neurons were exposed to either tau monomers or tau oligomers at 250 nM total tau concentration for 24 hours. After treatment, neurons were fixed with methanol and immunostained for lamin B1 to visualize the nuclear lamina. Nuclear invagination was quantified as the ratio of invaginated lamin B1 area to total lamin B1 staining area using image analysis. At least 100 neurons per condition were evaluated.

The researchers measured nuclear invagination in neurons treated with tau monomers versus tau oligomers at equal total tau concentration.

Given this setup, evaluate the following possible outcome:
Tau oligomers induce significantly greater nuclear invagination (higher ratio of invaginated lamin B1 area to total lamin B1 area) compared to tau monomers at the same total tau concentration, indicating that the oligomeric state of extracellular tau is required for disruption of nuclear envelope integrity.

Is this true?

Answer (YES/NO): YES